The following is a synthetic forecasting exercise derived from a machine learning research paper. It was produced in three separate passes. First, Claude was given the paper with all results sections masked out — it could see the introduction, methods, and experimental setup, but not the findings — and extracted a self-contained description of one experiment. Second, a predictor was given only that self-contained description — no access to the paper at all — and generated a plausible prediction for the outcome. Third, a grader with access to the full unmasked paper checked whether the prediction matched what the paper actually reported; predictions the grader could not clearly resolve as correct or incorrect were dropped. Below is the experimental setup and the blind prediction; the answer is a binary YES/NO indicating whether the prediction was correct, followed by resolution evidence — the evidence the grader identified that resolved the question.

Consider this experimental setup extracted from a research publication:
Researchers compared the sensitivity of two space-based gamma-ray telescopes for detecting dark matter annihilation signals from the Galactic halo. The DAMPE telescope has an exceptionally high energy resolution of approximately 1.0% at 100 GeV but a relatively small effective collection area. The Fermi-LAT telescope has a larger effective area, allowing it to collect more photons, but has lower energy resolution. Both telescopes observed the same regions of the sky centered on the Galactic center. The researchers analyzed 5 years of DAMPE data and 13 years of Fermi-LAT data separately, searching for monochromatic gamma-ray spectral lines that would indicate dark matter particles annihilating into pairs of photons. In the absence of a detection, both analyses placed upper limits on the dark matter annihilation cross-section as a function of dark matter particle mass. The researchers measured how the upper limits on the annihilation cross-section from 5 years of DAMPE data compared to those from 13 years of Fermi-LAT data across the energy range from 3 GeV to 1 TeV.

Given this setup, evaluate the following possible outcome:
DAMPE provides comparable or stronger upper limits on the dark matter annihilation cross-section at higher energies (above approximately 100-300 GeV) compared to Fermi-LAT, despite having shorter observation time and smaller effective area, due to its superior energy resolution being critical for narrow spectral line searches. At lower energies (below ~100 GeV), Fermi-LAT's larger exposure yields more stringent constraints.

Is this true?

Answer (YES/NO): NO